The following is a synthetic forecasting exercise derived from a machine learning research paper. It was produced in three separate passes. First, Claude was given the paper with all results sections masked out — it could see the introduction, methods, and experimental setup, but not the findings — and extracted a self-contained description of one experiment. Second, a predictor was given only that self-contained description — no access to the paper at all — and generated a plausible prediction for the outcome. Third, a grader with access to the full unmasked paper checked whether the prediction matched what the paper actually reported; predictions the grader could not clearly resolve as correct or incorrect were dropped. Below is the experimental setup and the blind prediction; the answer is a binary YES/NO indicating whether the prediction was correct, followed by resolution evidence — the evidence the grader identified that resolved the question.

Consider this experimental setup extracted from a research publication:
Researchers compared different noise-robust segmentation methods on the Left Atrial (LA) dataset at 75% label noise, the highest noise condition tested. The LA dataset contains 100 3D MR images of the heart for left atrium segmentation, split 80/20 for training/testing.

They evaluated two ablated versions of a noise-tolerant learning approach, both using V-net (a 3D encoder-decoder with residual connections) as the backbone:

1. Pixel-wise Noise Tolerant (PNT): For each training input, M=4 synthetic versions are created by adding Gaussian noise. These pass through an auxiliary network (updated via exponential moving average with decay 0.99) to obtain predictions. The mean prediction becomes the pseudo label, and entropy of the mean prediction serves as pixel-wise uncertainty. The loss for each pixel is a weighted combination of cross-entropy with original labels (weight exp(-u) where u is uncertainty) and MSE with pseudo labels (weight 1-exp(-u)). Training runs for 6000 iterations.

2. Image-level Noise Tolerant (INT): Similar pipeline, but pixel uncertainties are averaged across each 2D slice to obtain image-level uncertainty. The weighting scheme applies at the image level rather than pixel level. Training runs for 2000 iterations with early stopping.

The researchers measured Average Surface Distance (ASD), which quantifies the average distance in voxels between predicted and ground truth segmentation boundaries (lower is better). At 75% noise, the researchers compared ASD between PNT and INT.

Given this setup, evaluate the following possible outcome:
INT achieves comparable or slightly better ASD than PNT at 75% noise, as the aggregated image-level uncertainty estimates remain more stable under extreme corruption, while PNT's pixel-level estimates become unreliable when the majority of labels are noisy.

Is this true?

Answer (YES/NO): NO